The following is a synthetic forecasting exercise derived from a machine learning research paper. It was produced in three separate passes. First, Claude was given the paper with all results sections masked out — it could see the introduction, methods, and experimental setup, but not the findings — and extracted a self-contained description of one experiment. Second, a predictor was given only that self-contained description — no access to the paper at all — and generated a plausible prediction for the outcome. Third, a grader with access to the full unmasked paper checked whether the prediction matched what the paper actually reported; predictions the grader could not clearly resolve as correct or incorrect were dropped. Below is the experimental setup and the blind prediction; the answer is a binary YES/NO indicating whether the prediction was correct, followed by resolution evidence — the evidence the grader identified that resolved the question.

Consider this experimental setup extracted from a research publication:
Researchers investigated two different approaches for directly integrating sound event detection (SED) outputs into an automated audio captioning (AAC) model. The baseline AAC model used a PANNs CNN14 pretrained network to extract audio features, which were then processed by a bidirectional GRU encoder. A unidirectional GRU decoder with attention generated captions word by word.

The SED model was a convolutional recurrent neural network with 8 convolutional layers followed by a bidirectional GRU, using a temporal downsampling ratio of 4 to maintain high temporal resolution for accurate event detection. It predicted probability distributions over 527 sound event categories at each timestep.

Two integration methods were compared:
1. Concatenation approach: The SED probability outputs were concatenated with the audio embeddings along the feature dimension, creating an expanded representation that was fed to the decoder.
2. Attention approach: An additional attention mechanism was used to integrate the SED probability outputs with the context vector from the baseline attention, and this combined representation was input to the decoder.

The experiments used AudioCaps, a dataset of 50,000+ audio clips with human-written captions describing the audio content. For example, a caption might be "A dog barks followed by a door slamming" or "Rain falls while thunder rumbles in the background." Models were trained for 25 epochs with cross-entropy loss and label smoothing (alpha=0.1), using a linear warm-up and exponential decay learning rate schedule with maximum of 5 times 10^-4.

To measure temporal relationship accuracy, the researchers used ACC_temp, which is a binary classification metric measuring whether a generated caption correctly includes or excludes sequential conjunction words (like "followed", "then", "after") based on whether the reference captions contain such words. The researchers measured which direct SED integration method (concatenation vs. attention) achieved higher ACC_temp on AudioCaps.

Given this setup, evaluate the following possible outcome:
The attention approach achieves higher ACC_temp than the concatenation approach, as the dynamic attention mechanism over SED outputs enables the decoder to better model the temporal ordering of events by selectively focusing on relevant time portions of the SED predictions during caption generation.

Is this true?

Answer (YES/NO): YES